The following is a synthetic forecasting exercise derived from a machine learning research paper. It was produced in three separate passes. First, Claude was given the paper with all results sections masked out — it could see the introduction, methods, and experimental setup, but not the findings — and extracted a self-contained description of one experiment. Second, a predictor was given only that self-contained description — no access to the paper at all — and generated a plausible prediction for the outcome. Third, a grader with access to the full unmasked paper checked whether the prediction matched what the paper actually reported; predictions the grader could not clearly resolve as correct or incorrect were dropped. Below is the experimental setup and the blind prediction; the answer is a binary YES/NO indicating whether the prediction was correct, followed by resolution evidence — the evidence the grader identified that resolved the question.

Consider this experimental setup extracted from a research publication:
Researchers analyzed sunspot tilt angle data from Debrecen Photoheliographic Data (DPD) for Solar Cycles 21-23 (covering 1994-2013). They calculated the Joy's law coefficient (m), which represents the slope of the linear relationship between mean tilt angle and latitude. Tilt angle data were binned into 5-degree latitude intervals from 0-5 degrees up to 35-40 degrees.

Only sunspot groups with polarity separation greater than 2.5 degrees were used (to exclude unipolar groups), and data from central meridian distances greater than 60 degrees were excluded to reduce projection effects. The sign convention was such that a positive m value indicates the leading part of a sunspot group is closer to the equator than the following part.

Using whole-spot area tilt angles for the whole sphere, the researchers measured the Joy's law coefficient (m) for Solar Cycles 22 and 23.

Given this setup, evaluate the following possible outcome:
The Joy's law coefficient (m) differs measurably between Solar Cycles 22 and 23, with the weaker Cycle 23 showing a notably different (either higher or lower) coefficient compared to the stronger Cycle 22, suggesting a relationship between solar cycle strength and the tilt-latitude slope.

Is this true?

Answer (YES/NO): NO